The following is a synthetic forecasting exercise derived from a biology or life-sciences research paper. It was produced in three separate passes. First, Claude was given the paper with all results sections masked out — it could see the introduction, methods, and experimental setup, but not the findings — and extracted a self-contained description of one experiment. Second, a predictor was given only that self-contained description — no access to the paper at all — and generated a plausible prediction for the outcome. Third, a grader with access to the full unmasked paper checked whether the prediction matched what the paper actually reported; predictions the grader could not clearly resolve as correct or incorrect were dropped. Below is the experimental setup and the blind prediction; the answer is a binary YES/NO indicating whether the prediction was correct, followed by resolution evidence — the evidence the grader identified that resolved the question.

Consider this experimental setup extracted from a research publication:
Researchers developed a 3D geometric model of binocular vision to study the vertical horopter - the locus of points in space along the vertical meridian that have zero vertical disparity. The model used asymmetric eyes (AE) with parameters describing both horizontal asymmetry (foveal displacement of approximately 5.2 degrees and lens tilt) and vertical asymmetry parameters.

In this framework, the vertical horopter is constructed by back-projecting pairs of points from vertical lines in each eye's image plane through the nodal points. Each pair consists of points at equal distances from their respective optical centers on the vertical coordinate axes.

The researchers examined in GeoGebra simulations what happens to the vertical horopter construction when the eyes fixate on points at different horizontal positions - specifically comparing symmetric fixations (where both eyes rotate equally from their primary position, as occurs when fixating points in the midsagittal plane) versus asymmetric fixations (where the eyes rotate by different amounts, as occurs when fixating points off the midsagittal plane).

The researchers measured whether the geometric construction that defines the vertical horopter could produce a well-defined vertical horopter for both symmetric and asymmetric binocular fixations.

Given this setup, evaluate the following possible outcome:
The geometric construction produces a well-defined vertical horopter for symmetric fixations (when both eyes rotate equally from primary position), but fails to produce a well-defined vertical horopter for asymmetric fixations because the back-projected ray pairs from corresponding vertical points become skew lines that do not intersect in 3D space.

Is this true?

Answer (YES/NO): YES